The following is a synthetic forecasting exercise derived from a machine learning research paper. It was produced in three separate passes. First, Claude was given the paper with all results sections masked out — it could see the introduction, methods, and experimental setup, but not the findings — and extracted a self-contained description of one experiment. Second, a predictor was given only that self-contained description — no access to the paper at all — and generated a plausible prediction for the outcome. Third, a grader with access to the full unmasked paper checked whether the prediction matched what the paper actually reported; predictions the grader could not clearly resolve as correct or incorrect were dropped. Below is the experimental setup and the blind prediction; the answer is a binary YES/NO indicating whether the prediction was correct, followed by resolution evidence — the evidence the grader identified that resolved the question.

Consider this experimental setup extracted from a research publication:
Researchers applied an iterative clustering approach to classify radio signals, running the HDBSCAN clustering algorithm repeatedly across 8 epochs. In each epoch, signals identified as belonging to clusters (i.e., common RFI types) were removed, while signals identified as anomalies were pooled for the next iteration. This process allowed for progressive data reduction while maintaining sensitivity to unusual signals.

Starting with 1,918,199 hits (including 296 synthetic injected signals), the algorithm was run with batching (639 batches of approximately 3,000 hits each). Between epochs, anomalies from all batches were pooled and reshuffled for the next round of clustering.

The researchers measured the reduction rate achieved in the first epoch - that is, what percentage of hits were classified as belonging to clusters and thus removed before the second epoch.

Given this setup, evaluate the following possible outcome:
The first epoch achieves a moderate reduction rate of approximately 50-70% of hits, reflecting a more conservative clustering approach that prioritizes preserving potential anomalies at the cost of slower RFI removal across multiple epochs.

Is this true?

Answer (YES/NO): NO